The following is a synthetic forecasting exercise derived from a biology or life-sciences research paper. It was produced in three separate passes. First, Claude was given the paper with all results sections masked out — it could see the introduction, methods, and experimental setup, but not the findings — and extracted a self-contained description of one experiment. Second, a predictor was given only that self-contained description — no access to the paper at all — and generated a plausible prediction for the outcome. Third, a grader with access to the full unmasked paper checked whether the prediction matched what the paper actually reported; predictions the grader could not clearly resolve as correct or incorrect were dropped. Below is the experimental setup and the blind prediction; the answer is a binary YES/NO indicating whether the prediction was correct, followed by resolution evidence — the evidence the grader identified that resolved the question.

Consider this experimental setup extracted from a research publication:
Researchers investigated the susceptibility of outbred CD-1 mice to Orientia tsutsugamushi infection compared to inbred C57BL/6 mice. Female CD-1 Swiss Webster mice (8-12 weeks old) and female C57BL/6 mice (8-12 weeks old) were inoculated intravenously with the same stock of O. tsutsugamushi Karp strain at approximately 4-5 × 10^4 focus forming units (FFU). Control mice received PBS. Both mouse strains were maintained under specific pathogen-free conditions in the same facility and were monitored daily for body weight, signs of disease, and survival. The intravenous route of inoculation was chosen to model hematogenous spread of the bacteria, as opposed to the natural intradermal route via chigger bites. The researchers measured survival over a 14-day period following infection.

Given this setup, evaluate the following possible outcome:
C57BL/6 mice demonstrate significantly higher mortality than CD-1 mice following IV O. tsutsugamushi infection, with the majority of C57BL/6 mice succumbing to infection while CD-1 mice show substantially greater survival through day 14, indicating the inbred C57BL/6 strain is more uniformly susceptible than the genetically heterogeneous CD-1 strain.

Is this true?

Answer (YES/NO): NO